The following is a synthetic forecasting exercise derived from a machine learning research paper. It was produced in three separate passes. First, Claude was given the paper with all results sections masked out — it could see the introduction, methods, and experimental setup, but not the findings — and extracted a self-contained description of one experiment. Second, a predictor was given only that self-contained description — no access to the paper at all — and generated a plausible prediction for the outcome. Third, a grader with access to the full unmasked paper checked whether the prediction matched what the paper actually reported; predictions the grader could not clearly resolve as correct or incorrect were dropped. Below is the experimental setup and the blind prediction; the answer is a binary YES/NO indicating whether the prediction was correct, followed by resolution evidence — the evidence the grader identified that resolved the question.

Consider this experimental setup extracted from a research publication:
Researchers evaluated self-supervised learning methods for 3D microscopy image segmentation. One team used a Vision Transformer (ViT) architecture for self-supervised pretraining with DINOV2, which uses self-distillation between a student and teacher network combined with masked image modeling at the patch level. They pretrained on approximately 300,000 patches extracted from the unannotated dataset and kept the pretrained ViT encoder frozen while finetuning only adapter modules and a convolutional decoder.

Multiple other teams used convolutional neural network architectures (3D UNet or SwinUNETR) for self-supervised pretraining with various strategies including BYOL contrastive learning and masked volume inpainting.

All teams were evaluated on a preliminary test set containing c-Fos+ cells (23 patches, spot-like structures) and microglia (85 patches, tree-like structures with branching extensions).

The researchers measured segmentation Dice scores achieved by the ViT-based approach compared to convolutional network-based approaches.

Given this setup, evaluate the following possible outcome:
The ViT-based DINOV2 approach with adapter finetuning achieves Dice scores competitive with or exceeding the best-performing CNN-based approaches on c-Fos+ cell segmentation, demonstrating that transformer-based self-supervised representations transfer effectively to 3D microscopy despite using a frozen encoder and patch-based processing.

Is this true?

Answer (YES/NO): NO